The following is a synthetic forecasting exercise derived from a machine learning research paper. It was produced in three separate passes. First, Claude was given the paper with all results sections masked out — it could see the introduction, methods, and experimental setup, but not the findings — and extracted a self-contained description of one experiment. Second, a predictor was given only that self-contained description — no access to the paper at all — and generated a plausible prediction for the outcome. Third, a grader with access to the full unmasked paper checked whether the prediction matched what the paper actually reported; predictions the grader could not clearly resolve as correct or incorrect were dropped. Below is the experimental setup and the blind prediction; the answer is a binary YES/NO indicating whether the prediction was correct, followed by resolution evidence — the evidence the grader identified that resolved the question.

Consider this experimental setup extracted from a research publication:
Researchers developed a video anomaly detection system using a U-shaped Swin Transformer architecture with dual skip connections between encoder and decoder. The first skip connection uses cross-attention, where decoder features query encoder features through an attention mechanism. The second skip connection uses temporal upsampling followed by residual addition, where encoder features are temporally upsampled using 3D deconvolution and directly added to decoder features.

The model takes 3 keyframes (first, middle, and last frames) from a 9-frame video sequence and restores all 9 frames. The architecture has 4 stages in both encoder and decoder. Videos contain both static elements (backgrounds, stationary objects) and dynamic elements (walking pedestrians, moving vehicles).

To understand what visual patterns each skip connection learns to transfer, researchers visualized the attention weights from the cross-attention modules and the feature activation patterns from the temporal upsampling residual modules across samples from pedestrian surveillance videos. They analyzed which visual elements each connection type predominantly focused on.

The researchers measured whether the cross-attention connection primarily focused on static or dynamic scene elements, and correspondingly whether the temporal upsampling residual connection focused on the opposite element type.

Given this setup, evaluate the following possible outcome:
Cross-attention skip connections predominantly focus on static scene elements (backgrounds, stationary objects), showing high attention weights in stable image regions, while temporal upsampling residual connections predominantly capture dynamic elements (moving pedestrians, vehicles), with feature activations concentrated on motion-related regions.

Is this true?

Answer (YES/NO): NO